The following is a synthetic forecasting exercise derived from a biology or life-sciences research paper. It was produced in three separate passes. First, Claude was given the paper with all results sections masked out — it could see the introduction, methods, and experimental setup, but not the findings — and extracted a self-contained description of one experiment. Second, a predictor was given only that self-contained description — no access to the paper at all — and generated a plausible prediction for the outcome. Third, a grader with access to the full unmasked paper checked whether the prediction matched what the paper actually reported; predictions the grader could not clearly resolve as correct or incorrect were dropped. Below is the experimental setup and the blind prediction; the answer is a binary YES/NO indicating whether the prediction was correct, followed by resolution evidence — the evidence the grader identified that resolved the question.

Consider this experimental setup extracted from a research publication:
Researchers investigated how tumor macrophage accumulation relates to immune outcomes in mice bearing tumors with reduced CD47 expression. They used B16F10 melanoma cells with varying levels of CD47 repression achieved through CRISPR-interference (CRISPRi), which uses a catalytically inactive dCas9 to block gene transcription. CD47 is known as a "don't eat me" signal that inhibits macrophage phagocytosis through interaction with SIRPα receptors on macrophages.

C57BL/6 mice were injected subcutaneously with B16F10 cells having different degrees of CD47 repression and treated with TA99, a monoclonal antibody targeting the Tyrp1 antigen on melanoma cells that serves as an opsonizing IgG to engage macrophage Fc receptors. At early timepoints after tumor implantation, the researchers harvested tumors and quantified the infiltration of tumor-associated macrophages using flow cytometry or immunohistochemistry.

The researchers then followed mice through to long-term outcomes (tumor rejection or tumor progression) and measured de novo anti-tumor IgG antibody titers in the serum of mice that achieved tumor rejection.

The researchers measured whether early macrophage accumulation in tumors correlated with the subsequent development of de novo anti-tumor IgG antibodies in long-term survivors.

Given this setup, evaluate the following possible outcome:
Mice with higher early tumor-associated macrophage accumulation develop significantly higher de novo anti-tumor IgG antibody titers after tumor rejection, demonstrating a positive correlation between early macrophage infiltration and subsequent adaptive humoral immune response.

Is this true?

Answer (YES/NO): YES